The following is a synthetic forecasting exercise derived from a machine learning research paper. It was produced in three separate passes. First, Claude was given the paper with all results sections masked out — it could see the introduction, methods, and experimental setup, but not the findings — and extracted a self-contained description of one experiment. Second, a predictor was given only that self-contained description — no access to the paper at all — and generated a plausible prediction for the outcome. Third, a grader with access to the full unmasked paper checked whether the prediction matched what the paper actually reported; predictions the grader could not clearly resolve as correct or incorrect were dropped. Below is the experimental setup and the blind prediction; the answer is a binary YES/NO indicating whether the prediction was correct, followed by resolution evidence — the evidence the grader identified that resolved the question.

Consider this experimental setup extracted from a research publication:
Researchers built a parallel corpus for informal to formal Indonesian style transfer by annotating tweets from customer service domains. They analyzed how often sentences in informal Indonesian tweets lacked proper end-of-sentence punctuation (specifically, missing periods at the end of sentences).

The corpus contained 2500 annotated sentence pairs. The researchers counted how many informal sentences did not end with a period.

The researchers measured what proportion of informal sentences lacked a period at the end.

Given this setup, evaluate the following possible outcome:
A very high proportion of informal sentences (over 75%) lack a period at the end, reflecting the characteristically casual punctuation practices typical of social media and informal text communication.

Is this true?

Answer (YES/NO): YES